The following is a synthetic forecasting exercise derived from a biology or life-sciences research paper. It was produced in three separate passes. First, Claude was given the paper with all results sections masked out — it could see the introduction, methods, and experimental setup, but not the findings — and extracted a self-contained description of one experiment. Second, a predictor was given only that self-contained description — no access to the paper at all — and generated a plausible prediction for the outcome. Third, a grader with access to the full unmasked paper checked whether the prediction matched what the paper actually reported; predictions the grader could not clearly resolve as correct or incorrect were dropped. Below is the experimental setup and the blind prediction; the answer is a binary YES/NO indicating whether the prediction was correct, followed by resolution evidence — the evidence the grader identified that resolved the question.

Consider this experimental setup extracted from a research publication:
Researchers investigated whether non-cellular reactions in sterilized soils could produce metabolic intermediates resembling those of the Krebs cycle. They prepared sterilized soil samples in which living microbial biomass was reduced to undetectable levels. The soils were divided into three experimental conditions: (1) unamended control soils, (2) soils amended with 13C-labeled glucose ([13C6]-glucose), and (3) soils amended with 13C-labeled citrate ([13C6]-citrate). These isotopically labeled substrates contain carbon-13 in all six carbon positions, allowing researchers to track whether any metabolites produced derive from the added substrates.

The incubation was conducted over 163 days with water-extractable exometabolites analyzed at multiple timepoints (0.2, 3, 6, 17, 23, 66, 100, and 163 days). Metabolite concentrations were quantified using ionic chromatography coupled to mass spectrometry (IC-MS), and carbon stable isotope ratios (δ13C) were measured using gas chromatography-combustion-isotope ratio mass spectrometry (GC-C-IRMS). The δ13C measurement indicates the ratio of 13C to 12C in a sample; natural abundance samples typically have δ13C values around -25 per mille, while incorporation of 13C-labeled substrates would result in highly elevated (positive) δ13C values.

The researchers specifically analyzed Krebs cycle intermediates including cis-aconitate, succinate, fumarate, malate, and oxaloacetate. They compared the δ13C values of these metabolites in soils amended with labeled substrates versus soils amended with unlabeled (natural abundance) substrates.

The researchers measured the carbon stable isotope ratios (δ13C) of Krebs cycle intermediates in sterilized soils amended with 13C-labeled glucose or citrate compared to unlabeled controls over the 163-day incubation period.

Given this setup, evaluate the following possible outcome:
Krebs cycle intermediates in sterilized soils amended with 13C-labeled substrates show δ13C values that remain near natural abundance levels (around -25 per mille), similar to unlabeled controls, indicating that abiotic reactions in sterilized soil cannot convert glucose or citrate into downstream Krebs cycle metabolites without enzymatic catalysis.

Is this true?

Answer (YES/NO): NO